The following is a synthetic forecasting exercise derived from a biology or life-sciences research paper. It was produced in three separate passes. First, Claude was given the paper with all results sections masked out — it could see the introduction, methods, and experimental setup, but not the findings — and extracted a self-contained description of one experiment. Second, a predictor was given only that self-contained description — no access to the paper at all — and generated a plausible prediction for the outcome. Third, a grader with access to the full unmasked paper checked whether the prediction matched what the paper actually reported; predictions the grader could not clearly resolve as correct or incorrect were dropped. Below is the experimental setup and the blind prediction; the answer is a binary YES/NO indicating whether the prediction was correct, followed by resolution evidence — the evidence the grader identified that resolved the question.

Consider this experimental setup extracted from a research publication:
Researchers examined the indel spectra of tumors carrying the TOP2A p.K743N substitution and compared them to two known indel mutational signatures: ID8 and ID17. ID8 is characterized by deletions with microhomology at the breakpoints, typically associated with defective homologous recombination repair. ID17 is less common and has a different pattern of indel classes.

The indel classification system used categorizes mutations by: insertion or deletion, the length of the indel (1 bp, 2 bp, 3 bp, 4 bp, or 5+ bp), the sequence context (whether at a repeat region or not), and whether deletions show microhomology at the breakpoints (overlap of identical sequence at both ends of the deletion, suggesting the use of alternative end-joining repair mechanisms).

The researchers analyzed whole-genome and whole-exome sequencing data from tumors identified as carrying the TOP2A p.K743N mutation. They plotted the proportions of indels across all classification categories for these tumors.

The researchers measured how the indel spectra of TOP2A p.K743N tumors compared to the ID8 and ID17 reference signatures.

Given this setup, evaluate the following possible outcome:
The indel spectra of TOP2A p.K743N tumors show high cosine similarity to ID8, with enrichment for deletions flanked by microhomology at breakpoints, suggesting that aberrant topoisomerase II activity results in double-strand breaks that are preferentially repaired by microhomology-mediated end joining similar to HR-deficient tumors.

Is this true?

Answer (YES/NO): NO